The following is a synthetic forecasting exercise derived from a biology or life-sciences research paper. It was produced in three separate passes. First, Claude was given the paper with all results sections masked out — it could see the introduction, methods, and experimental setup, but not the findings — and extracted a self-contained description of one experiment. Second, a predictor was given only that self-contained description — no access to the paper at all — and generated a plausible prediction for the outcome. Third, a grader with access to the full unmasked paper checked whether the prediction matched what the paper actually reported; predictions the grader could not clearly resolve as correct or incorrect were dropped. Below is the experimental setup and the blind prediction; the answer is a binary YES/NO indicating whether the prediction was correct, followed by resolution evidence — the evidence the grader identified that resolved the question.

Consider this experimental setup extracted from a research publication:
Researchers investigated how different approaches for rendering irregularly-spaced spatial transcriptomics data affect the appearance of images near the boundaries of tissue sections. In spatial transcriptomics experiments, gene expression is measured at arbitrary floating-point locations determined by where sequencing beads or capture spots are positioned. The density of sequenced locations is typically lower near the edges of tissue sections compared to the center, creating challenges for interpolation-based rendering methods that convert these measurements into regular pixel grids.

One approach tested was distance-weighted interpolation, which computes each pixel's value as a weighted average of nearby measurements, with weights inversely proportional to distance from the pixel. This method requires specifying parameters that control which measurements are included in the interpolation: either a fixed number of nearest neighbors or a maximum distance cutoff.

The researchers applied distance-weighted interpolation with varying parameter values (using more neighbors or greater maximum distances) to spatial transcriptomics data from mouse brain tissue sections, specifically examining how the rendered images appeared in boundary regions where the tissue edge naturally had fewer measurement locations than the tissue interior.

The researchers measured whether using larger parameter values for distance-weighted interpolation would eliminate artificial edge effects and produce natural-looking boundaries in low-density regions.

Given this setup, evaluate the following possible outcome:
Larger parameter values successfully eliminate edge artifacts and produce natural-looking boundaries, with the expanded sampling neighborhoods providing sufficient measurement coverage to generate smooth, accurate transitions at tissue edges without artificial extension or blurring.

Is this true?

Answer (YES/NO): NO